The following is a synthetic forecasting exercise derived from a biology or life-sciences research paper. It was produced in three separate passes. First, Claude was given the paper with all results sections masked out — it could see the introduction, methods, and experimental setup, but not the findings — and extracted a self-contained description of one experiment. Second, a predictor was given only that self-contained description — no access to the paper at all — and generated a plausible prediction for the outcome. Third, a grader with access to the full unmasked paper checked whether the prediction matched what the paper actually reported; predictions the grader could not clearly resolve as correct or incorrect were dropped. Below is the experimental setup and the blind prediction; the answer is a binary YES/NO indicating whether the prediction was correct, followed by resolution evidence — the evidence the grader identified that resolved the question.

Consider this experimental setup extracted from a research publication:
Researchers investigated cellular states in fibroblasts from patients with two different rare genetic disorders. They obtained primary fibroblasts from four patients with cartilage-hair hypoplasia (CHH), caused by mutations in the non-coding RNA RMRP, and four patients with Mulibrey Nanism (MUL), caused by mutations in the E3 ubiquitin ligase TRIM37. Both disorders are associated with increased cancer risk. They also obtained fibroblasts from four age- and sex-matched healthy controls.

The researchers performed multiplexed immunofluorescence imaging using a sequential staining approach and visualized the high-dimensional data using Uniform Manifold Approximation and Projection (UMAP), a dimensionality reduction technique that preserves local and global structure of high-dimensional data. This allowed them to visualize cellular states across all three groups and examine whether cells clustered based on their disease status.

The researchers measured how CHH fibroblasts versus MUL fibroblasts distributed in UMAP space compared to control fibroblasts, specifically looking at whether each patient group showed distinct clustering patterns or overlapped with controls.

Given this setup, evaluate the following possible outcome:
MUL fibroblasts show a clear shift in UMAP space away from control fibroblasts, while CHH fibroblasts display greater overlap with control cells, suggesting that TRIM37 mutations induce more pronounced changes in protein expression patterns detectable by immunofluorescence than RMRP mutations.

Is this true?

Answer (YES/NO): NO